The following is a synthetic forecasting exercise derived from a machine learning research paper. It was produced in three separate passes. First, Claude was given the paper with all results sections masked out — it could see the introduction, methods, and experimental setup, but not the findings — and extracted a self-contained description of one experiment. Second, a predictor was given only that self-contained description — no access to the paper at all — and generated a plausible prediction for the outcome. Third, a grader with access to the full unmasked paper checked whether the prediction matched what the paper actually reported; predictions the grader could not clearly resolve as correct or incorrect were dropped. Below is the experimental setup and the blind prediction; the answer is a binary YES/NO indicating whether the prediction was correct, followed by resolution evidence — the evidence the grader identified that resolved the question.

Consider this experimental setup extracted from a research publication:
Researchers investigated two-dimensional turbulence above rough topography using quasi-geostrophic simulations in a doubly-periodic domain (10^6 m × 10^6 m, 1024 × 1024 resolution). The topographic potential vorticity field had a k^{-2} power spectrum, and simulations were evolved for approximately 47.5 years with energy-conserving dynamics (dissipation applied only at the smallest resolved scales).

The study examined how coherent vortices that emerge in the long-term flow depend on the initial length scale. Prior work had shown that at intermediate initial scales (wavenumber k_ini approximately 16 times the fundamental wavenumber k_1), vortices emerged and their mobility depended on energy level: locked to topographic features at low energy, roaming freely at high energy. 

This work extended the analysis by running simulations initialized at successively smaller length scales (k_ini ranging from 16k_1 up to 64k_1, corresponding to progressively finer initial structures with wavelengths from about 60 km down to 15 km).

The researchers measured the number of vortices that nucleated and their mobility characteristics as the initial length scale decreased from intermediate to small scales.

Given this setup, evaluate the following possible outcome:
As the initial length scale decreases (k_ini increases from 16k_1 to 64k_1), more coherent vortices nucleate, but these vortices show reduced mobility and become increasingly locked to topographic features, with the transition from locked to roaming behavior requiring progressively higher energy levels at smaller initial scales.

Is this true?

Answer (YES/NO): NO